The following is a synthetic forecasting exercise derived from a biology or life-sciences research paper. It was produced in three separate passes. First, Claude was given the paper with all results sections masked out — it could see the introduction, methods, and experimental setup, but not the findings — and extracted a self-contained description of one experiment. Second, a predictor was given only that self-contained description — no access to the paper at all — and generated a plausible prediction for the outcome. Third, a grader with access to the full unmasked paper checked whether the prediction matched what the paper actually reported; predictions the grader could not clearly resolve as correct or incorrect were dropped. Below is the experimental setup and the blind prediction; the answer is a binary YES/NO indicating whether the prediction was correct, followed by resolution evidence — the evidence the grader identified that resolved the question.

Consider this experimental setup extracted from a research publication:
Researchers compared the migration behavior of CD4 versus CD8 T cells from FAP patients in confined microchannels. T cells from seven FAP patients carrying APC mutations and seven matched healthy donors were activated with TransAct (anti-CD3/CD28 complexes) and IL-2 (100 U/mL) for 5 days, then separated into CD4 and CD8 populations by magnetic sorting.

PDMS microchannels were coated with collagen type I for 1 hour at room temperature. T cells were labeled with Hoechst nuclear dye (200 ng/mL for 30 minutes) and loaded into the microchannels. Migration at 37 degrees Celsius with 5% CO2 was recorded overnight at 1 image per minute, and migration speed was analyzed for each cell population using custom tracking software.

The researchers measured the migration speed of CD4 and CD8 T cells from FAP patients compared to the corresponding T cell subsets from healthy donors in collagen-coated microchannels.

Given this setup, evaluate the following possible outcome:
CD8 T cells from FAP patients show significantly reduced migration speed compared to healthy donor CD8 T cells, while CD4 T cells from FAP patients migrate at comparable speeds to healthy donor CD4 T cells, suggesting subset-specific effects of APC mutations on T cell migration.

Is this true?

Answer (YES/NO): NO